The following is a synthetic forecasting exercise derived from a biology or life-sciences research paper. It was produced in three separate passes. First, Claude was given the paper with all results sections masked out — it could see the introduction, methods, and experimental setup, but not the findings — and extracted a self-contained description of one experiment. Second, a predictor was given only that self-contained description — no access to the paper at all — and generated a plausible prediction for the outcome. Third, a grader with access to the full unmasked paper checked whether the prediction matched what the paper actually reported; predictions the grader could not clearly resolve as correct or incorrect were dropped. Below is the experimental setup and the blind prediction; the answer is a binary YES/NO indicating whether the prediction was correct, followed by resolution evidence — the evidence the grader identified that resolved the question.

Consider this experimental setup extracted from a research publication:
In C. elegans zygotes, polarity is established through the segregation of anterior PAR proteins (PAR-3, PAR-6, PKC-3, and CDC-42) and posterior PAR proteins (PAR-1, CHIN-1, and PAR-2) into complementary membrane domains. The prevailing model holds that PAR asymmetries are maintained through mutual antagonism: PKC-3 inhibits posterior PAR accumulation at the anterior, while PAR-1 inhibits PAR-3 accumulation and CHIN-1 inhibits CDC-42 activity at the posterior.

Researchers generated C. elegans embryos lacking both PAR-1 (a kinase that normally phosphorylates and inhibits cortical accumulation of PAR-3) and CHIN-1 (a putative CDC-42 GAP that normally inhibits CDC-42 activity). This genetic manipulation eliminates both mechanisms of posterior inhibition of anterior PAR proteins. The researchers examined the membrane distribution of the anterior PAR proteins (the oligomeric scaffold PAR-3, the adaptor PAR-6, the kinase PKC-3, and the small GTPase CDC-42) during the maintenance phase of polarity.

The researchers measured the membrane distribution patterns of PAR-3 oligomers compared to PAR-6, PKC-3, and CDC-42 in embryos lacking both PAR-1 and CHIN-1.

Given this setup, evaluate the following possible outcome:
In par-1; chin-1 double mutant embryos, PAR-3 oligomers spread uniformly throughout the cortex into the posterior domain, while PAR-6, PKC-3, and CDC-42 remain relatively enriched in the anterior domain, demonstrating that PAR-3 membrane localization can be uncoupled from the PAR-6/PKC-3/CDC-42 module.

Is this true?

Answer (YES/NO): NO